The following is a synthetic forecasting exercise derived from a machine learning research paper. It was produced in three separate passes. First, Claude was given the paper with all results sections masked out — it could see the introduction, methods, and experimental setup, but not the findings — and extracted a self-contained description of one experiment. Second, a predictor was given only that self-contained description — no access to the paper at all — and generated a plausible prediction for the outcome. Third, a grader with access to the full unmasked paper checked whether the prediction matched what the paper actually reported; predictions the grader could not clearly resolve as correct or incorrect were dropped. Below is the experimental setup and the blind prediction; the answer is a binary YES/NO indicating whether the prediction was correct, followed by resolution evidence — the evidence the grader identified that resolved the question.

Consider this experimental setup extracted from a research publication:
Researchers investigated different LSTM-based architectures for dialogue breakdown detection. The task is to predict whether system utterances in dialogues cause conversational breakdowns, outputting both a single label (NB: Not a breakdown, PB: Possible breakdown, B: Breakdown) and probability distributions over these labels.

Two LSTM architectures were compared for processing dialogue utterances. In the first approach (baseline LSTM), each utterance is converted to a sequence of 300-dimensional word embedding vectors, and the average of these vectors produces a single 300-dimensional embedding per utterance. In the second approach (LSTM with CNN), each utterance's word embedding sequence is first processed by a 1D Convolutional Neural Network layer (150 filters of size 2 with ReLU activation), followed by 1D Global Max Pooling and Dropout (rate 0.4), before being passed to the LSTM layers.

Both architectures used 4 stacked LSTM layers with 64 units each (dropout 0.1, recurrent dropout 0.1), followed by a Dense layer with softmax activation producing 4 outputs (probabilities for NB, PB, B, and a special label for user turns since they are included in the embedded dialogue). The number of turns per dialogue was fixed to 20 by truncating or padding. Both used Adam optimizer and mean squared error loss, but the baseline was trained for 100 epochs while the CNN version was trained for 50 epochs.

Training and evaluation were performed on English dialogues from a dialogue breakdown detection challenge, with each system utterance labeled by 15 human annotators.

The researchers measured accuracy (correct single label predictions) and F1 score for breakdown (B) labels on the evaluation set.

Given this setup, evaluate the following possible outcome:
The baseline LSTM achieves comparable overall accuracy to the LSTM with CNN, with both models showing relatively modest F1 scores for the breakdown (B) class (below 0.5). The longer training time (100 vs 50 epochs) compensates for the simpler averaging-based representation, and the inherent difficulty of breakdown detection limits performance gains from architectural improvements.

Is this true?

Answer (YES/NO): NO